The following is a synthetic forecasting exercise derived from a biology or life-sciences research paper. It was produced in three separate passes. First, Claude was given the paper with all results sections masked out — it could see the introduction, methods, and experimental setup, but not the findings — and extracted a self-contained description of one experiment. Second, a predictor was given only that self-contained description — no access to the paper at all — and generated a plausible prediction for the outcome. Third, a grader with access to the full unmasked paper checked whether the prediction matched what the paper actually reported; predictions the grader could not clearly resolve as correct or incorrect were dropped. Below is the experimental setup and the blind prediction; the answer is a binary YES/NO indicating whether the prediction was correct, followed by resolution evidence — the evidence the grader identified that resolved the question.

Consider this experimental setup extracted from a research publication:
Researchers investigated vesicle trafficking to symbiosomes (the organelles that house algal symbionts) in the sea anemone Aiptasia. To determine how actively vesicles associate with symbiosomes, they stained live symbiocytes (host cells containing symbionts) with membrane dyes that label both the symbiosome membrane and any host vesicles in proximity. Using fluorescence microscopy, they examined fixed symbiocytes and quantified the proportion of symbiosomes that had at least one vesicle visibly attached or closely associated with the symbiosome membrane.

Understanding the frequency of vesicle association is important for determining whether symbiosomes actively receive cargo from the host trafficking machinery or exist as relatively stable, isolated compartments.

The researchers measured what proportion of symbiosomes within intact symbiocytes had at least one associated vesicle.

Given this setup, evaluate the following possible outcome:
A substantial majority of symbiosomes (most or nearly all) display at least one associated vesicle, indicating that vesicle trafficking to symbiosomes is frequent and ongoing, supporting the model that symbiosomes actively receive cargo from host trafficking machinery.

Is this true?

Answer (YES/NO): YES